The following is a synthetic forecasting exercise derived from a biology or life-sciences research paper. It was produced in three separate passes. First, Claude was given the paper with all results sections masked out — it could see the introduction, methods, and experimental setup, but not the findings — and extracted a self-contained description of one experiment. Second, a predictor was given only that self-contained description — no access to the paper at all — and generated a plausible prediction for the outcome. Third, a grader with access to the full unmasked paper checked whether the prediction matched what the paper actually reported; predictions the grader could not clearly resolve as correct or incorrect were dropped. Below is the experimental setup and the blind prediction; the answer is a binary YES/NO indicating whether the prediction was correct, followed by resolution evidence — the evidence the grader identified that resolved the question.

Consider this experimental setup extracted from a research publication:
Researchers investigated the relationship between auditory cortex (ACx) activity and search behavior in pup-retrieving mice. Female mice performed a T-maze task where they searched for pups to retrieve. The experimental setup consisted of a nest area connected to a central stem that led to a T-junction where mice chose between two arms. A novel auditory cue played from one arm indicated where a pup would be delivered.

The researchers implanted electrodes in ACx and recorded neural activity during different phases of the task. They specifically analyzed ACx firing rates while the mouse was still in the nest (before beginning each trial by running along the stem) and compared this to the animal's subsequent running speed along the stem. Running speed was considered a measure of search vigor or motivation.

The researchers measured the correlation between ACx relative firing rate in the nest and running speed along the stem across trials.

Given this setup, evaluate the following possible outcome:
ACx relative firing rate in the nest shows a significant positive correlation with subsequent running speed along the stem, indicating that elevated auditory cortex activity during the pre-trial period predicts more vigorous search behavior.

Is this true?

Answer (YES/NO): YES